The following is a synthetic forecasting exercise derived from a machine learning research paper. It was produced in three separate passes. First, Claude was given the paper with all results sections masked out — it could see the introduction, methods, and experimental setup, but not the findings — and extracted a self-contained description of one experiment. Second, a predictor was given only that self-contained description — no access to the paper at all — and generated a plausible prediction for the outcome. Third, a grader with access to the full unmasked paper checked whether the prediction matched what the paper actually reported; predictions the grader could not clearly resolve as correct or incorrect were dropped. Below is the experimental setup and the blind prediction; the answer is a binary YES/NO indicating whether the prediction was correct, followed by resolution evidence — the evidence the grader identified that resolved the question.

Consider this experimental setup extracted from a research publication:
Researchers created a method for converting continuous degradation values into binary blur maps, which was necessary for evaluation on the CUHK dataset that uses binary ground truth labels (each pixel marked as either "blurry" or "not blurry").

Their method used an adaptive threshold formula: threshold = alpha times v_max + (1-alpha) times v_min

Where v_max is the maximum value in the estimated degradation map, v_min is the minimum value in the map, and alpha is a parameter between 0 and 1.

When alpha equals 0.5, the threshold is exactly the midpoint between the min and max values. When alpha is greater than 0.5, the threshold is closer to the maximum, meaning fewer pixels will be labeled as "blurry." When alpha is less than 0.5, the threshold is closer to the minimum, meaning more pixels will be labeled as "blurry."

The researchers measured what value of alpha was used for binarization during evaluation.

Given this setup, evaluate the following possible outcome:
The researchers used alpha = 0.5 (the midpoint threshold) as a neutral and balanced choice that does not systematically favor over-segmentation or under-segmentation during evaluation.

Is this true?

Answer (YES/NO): NO